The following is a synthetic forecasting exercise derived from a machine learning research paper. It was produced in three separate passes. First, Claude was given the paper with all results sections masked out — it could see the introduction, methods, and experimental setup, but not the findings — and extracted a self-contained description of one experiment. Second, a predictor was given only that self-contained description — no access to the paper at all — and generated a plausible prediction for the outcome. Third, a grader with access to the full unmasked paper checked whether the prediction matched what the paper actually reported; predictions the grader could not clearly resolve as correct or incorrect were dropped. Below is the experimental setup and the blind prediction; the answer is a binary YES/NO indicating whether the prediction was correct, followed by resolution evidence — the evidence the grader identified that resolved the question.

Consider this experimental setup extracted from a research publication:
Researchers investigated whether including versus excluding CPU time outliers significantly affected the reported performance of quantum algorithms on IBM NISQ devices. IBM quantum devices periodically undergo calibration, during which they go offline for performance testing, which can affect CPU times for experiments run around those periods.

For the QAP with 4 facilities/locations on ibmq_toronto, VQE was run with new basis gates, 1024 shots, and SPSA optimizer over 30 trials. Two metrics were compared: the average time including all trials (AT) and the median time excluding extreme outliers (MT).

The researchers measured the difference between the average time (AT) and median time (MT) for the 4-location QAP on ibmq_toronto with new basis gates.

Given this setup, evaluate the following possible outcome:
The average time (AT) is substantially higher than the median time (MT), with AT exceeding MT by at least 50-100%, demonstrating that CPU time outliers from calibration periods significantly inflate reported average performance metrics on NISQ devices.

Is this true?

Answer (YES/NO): NO